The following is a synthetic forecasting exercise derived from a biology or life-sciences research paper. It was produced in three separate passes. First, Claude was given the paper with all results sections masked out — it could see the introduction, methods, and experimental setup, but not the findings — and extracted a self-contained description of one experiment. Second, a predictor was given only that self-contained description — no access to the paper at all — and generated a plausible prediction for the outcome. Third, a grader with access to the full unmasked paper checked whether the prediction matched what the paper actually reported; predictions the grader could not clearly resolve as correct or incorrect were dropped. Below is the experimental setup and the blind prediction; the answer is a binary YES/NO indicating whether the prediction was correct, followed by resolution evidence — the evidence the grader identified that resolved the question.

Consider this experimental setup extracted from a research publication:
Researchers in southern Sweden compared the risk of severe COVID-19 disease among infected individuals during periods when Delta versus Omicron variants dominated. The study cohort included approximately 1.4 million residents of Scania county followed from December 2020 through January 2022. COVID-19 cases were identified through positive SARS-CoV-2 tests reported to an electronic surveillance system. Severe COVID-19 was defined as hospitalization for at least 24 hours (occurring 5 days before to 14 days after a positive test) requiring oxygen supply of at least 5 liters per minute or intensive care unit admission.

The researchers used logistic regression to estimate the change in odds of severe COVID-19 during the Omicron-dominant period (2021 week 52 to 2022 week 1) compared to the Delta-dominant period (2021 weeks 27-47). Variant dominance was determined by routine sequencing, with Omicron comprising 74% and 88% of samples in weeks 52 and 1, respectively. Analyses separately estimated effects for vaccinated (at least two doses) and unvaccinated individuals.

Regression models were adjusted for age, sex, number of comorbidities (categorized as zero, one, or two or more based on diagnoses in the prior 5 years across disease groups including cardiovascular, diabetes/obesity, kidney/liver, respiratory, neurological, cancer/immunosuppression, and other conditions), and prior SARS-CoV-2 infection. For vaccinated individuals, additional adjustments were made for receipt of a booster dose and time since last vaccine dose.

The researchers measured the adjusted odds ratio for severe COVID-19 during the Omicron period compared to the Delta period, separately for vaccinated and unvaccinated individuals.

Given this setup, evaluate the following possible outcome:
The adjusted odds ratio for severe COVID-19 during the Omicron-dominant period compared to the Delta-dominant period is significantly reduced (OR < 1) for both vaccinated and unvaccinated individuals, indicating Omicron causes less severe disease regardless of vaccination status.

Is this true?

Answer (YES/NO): YES